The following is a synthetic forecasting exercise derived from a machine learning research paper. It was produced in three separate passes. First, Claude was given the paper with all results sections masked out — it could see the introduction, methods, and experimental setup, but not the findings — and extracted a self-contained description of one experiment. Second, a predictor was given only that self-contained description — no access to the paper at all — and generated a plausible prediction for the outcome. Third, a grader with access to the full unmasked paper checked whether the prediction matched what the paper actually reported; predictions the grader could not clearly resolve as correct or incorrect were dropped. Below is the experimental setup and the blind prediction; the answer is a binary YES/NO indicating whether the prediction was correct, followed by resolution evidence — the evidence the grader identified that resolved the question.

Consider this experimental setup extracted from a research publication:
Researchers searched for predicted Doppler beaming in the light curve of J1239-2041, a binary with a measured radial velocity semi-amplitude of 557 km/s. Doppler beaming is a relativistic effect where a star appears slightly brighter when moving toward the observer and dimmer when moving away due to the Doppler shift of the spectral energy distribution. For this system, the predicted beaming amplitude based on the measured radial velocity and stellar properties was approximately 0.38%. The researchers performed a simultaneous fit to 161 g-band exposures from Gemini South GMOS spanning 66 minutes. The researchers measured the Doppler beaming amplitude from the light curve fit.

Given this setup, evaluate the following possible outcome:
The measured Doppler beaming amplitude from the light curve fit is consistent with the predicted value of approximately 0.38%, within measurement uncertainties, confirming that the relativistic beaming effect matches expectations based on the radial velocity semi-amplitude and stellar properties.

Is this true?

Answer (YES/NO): YES